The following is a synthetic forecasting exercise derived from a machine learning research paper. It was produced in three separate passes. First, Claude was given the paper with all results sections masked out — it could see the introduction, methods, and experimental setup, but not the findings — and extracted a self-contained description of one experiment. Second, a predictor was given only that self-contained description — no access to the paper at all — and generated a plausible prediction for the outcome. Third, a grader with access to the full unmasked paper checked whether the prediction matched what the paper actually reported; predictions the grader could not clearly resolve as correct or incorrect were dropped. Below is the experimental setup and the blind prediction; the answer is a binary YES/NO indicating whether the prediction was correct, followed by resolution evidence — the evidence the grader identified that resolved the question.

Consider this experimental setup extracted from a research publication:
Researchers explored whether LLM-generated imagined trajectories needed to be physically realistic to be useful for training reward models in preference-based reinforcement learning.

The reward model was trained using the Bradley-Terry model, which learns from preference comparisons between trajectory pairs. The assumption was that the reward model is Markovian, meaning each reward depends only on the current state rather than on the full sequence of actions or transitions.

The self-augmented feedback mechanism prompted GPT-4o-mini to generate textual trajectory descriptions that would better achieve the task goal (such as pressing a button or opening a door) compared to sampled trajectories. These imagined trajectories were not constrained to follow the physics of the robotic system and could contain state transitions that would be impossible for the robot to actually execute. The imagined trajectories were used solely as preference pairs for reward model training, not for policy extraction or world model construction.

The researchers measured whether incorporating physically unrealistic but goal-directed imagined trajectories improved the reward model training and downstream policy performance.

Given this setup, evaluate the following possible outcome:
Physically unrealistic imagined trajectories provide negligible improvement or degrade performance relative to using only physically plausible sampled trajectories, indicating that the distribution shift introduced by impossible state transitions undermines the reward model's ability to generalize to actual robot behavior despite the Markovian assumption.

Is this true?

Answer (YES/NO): NO